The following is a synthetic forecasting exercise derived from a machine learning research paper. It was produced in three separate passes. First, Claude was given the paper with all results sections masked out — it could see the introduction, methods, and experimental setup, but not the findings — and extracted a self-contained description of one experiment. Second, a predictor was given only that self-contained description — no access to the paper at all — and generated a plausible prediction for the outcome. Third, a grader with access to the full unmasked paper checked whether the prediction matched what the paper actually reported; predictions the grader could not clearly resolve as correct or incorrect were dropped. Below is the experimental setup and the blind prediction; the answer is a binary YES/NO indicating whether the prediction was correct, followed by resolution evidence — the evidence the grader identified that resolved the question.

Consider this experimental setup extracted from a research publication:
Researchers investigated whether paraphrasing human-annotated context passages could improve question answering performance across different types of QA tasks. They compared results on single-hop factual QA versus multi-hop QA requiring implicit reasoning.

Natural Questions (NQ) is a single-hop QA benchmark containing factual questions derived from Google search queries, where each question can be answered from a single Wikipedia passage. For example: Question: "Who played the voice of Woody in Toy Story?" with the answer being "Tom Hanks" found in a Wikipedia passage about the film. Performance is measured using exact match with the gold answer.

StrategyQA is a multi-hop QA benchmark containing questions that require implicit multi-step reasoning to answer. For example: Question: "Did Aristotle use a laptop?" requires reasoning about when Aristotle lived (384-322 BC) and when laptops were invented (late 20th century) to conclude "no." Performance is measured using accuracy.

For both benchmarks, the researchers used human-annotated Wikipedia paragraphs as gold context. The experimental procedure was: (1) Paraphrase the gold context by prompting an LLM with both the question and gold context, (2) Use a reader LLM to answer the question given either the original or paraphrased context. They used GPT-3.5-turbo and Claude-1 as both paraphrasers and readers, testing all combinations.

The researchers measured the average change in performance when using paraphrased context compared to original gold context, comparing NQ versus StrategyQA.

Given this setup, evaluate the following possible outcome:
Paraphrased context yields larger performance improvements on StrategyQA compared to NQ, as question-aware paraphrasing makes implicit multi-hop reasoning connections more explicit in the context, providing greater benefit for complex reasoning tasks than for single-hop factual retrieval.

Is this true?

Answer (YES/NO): YES